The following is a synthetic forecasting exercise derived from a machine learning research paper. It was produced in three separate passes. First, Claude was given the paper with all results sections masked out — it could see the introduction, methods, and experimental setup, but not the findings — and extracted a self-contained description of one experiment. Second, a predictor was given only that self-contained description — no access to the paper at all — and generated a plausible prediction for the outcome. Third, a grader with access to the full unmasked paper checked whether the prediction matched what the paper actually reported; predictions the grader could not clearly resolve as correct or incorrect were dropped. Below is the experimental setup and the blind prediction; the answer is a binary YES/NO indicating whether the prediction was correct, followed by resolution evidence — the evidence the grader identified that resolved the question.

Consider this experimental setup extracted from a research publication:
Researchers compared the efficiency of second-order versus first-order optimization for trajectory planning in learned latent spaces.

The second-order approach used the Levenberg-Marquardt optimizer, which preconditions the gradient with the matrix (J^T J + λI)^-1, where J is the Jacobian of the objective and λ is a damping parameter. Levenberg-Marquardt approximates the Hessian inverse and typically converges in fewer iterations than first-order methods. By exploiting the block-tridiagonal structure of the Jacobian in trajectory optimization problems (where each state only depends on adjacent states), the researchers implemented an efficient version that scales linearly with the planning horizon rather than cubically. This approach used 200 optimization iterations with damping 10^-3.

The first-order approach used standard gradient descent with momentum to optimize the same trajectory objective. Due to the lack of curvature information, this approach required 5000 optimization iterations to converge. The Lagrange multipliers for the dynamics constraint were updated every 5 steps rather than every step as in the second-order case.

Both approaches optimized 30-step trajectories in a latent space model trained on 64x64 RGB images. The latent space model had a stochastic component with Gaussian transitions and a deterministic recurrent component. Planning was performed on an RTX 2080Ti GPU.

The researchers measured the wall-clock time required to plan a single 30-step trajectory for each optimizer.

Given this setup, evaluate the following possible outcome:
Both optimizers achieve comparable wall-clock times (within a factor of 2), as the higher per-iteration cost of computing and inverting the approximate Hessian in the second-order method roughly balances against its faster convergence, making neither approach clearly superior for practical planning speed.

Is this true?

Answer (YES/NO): NO